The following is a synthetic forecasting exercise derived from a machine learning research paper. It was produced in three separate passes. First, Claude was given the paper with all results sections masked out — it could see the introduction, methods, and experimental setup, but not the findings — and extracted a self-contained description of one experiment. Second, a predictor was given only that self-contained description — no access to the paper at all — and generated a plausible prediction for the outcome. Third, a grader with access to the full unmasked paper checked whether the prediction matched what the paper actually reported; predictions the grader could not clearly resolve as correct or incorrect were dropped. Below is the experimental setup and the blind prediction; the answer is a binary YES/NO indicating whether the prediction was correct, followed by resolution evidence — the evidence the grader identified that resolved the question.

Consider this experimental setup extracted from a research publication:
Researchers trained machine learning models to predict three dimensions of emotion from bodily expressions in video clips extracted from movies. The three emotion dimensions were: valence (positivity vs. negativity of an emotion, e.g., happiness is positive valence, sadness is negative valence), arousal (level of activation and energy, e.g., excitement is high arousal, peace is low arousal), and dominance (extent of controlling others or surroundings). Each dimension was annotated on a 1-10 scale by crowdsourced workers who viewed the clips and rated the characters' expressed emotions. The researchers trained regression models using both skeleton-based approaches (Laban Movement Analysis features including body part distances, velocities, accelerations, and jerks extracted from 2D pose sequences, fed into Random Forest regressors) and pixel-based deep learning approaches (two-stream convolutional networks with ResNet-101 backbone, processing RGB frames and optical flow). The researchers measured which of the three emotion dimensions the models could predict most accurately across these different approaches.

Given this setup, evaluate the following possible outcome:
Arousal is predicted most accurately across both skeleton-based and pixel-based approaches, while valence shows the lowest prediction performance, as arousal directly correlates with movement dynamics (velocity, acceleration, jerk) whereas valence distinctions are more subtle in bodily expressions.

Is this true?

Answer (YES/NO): NO